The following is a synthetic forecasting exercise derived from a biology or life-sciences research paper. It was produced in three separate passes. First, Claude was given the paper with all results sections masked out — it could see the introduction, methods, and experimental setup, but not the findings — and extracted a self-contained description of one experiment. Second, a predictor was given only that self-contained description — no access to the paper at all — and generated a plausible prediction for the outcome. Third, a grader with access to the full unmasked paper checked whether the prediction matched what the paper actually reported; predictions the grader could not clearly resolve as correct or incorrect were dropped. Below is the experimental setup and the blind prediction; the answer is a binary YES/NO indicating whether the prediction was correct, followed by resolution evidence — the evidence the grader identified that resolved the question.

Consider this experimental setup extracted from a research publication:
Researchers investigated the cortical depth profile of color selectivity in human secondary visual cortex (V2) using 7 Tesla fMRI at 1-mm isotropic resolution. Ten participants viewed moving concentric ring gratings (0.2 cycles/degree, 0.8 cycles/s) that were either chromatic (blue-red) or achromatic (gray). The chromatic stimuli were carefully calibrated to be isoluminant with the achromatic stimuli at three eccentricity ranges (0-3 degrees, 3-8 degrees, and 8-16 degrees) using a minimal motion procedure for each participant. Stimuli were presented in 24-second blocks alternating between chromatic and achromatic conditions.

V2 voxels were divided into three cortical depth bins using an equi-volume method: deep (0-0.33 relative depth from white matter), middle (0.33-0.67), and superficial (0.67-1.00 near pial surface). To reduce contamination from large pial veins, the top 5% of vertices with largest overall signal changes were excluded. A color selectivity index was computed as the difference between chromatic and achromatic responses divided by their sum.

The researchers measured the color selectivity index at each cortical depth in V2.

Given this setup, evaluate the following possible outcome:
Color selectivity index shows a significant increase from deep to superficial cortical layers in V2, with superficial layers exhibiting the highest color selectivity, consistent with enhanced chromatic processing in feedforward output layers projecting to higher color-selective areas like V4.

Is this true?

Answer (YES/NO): YES